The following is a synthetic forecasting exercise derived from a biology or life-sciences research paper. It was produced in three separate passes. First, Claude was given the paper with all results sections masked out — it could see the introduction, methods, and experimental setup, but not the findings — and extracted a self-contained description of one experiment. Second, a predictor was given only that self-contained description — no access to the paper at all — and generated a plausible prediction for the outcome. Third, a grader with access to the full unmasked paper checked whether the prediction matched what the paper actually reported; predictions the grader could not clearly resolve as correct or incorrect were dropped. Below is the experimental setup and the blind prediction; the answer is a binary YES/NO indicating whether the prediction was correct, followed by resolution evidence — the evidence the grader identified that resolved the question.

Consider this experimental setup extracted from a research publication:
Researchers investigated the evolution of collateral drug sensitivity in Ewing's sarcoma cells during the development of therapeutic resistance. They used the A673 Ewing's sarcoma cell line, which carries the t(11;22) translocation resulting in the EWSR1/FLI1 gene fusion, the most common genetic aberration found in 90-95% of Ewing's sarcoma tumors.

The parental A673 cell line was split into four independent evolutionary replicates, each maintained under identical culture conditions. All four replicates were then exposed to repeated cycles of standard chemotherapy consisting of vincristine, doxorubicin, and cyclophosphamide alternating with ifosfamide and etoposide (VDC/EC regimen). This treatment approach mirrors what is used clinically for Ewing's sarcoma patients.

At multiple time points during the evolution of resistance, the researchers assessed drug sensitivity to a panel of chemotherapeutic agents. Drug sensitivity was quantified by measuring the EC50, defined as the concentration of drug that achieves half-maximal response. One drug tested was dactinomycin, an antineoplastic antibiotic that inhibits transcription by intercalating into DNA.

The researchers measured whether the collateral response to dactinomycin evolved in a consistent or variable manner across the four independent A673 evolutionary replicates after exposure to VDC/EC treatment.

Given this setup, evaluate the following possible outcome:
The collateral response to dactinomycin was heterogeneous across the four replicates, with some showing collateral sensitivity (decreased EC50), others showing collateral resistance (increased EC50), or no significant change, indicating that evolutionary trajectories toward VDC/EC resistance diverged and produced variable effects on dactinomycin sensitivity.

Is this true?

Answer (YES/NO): NO